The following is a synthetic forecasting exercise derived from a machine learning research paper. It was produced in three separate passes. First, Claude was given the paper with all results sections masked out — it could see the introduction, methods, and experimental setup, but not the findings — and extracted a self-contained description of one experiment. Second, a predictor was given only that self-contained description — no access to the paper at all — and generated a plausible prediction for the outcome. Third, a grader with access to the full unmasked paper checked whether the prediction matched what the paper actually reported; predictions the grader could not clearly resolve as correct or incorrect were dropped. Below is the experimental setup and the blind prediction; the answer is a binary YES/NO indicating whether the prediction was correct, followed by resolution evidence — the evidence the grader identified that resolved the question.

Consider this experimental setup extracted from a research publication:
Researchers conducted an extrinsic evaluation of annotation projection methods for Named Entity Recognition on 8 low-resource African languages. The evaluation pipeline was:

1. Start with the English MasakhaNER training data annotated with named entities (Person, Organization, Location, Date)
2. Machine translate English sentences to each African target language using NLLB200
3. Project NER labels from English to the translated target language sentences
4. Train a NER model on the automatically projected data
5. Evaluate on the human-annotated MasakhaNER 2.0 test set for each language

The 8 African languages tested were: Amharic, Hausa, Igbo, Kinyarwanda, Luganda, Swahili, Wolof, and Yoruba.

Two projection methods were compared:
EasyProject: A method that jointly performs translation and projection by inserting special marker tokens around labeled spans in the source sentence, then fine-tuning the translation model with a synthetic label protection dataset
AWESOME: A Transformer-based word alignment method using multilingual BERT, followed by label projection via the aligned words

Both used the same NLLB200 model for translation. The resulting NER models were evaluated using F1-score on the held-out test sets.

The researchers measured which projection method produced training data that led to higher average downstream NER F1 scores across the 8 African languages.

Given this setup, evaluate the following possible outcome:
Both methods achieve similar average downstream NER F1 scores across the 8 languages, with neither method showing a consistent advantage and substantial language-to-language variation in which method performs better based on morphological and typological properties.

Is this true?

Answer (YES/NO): YES